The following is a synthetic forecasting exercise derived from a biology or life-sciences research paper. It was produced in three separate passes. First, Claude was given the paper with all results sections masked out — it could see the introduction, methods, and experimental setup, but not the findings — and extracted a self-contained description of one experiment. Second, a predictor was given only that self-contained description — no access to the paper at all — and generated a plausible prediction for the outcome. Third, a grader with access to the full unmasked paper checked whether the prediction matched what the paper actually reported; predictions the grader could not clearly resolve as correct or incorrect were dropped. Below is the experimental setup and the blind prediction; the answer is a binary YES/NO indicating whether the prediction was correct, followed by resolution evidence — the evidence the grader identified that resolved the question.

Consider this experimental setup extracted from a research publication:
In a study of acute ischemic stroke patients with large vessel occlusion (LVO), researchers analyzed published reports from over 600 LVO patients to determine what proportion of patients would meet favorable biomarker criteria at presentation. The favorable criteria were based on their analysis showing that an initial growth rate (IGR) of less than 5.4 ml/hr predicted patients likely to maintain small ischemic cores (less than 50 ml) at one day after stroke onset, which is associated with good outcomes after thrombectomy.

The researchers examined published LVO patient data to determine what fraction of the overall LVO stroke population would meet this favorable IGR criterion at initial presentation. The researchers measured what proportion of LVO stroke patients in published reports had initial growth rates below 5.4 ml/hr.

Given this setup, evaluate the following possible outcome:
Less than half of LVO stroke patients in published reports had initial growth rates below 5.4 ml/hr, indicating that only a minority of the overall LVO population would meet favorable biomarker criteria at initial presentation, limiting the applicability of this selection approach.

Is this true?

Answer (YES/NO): NO